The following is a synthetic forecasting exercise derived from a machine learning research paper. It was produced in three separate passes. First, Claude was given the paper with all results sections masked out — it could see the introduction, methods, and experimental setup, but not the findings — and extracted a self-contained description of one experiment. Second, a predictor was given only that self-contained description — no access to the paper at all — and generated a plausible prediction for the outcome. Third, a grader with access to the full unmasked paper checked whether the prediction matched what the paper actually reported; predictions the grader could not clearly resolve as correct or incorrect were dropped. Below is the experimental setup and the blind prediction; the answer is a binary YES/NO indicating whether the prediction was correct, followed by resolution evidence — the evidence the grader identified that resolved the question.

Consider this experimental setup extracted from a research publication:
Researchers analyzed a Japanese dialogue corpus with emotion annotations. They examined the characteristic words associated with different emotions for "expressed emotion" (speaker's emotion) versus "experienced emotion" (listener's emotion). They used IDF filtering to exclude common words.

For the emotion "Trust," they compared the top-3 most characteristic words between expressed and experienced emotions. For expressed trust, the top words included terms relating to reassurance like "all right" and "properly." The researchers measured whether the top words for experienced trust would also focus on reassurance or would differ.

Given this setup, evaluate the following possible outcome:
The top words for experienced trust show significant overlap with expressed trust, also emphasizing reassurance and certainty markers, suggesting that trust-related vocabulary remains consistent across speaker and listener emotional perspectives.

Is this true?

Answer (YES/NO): NO